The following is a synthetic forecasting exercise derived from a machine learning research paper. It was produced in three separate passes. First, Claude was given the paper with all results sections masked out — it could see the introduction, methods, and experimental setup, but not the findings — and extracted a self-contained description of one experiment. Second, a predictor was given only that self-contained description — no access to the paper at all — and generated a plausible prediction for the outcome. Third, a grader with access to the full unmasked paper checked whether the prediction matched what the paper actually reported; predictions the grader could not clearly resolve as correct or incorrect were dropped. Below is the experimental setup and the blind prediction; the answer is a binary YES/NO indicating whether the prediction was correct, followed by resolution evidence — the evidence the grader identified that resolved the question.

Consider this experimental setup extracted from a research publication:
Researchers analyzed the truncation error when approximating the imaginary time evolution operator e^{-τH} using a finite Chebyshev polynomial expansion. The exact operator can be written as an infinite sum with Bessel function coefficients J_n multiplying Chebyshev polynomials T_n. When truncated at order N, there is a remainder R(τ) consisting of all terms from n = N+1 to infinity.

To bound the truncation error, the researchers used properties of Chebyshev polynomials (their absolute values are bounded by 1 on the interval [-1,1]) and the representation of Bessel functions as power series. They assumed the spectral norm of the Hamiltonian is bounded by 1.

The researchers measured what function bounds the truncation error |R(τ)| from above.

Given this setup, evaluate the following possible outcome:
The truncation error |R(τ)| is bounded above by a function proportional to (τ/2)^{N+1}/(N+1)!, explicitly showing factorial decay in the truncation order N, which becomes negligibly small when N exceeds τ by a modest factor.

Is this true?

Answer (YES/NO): NO